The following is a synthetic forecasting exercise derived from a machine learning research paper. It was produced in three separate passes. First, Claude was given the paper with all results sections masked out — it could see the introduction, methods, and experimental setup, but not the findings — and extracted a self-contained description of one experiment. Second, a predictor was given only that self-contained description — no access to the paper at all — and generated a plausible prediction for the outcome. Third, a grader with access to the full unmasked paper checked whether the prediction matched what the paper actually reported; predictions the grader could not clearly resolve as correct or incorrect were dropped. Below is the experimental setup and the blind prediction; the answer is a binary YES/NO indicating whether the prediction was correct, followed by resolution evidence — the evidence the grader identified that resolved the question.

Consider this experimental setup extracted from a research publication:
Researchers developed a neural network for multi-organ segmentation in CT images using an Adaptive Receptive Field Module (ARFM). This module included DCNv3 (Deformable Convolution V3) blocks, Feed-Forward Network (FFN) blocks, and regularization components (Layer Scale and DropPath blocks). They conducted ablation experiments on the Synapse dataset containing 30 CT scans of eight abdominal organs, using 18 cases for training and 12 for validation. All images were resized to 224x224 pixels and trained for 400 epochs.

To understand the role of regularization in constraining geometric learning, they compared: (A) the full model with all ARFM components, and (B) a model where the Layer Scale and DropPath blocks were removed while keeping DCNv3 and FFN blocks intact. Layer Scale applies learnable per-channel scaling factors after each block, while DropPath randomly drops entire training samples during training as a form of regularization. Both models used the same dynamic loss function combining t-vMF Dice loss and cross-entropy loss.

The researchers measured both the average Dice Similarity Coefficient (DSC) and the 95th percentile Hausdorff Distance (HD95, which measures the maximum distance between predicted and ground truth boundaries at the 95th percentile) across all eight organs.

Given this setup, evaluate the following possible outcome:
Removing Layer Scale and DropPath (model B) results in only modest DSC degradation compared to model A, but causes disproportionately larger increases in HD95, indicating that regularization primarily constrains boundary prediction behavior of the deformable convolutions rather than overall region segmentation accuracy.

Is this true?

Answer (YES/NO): NO